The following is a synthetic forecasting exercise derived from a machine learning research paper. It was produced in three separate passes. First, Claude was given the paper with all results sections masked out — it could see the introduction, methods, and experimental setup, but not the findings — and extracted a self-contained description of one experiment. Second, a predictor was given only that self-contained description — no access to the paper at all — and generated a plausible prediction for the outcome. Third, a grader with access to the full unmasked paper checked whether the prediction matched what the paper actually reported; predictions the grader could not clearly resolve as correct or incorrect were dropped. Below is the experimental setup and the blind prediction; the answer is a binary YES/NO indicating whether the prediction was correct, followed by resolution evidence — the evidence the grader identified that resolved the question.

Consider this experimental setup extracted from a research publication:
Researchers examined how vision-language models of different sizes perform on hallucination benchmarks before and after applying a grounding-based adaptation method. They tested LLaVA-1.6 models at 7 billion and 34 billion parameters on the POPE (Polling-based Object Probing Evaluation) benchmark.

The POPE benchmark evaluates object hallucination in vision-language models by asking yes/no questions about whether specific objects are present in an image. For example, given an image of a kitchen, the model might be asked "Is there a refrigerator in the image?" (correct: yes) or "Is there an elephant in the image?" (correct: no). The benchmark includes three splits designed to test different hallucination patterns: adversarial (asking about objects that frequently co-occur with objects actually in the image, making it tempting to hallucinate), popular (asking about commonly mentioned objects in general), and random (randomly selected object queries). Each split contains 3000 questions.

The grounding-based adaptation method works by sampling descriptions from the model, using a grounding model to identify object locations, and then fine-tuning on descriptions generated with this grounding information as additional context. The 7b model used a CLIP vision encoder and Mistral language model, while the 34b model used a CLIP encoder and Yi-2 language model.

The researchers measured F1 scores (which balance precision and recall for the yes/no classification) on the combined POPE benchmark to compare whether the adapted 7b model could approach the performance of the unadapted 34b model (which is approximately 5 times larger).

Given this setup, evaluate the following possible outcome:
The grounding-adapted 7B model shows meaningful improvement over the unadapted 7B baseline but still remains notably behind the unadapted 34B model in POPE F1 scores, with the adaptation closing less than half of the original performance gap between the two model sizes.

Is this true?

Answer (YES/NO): NO